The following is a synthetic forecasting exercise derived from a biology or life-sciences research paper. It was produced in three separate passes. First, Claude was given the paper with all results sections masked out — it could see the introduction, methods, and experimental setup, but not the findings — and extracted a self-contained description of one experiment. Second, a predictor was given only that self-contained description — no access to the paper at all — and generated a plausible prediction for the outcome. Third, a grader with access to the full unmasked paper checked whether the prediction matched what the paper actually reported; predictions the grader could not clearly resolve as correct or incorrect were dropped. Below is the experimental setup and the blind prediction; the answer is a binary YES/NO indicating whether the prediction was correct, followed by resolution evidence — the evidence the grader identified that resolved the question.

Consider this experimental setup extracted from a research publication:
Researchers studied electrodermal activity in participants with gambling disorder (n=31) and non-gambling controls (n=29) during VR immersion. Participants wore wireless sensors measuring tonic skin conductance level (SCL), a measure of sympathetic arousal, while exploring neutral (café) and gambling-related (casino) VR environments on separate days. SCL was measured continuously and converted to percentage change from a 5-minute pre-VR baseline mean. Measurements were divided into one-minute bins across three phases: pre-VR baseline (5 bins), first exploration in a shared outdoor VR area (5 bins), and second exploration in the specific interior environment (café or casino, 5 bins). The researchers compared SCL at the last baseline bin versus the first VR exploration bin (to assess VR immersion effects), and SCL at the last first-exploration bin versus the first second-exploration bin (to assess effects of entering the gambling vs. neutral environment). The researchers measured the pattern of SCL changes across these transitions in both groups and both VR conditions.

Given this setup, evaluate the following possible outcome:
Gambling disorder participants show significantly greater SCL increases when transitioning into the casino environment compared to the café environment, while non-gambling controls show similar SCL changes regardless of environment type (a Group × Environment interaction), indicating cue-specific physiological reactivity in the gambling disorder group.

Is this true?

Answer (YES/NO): NO